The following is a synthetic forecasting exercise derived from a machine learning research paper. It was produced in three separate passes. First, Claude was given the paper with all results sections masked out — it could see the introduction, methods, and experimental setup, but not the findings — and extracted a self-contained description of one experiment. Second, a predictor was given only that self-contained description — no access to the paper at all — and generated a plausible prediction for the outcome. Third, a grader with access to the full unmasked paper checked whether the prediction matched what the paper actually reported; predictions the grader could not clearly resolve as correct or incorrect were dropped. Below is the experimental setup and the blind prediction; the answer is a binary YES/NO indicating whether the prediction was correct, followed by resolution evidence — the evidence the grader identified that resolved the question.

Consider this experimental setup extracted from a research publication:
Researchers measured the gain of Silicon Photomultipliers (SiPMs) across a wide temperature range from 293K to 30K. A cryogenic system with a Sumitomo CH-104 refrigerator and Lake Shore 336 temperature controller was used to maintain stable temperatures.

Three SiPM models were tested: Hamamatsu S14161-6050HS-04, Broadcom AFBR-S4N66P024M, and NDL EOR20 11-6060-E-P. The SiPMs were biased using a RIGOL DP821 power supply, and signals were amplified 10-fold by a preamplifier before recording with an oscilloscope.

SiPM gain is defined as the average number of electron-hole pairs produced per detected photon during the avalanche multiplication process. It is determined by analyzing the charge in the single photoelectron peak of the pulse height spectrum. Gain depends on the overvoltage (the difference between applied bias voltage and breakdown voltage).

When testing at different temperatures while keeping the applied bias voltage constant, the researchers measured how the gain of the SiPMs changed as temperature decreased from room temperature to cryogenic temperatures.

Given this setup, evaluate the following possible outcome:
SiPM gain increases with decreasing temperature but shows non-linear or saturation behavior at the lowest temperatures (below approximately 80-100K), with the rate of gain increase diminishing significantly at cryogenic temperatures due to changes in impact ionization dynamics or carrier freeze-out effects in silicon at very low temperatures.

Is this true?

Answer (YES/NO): YES